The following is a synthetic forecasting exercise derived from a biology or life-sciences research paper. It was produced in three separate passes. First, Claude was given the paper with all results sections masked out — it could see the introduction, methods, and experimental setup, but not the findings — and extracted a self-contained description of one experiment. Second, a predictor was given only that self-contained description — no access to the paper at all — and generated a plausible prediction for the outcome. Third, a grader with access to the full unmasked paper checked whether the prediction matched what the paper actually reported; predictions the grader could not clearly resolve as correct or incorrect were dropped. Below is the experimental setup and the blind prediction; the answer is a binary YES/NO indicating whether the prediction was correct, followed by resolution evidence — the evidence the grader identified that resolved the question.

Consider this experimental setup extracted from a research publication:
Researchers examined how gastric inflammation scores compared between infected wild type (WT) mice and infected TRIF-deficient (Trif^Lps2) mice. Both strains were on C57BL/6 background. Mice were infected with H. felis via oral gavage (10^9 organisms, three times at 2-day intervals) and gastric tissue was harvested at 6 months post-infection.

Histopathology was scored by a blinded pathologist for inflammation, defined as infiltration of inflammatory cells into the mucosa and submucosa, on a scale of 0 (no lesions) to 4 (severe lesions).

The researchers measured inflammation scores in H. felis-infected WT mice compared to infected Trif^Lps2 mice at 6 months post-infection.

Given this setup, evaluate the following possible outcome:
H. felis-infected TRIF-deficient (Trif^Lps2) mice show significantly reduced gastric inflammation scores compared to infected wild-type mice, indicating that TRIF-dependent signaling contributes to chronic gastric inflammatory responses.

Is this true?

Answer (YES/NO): YES